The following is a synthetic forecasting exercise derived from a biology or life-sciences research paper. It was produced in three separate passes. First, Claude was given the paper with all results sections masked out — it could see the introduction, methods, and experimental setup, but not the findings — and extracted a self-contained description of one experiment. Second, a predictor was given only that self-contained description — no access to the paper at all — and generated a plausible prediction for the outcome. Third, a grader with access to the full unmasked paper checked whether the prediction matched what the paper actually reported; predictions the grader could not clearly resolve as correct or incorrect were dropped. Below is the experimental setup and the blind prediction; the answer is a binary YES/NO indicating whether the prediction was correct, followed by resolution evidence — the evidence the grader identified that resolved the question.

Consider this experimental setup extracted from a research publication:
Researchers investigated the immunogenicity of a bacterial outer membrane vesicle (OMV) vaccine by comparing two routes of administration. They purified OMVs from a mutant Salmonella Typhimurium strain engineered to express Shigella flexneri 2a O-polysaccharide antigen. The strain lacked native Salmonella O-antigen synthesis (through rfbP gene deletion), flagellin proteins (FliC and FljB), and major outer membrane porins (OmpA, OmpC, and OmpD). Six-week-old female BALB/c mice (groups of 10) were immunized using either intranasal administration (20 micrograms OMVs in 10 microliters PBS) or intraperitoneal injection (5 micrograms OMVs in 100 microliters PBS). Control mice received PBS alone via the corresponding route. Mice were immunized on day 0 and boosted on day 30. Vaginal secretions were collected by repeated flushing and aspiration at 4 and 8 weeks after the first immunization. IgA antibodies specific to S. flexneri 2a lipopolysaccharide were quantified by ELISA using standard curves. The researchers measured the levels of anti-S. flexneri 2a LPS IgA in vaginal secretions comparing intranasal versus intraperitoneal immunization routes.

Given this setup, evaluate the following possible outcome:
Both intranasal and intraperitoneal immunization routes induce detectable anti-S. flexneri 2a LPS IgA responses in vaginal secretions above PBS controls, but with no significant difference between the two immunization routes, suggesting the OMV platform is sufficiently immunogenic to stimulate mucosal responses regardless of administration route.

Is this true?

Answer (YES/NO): NO